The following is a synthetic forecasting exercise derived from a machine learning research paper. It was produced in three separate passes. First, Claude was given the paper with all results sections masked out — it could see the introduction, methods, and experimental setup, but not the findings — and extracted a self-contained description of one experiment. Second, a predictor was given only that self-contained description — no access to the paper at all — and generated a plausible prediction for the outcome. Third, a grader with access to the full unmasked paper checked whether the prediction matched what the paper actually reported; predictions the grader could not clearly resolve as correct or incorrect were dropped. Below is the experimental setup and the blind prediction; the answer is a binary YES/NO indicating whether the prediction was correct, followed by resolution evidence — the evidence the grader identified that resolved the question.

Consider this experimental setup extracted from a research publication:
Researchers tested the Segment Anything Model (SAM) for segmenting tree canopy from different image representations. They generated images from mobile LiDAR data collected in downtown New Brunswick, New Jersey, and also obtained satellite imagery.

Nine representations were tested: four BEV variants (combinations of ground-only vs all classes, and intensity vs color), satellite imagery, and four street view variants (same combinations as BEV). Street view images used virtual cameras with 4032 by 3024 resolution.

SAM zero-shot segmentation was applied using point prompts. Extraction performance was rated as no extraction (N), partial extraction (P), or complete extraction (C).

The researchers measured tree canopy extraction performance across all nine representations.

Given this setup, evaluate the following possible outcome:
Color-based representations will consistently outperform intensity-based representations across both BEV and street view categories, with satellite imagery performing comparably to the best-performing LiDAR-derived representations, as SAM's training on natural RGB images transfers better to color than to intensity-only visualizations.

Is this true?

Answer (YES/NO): NO